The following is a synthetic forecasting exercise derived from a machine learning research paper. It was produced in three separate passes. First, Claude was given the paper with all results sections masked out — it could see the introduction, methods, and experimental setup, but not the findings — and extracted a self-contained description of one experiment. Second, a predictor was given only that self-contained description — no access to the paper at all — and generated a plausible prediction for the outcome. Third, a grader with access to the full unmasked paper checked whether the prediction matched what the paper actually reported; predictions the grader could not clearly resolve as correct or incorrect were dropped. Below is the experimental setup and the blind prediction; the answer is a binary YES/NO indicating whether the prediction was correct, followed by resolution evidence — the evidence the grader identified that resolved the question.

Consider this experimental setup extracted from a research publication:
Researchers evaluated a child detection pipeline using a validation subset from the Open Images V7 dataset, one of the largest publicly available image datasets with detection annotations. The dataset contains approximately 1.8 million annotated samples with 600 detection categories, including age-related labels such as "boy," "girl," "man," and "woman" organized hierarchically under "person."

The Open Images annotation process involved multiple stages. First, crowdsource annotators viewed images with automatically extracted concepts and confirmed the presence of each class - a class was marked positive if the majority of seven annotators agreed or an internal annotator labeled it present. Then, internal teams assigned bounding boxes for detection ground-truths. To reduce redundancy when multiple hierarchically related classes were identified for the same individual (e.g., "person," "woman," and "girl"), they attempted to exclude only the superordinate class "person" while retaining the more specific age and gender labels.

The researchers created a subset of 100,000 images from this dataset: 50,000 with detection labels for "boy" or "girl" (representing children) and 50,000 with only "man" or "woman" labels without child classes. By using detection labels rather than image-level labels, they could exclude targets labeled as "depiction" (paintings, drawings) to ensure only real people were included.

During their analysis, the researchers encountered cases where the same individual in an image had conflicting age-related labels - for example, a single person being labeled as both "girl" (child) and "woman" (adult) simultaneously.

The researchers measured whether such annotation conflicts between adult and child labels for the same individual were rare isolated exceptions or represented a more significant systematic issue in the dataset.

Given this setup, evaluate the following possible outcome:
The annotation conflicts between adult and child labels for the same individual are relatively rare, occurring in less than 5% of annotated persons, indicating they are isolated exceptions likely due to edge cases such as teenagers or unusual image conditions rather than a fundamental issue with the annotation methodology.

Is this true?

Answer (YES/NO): NO